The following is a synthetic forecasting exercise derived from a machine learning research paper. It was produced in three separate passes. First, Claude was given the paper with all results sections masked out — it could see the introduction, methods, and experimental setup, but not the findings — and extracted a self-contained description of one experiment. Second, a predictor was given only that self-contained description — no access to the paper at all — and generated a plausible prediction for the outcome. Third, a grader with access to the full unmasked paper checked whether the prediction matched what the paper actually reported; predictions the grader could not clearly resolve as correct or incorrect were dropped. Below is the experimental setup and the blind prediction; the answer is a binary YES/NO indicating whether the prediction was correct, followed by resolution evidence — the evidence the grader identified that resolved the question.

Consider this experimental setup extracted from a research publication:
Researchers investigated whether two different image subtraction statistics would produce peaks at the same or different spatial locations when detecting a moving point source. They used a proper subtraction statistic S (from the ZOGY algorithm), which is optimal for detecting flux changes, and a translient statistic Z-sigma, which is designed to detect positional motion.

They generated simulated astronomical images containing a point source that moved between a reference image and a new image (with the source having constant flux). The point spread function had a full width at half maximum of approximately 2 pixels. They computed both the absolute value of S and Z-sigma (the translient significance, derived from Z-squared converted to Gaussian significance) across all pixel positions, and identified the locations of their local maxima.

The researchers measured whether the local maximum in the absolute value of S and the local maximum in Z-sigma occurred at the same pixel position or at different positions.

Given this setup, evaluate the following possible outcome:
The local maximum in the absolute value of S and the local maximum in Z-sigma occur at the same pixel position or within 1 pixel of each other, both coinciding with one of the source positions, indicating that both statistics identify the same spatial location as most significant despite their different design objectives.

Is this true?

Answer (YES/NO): NO